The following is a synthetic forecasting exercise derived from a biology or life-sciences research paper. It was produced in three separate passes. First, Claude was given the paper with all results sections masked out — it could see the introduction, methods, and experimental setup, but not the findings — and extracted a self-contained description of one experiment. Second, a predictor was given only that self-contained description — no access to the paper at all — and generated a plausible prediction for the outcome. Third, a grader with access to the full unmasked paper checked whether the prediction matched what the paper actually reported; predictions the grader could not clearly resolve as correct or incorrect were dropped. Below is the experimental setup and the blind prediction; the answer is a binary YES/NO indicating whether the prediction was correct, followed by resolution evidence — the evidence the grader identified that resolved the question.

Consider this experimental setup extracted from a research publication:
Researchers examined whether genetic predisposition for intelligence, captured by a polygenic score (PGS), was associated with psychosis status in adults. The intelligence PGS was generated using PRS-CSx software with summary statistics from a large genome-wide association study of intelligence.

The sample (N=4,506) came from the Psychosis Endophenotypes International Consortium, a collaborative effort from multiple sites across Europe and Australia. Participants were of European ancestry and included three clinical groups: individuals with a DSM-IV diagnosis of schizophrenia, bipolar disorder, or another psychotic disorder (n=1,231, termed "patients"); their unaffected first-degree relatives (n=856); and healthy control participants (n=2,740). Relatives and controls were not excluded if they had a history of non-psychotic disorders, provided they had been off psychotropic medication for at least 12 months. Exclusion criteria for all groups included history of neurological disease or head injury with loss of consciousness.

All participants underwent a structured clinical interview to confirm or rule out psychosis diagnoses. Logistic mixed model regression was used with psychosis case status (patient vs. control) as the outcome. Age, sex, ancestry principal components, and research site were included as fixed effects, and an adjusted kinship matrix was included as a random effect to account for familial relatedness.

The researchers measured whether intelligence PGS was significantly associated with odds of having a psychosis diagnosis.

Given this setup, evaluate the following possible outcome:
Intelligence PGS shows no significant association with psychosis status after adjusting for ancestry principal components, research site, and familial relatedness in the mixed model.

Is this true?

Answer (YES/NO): NO